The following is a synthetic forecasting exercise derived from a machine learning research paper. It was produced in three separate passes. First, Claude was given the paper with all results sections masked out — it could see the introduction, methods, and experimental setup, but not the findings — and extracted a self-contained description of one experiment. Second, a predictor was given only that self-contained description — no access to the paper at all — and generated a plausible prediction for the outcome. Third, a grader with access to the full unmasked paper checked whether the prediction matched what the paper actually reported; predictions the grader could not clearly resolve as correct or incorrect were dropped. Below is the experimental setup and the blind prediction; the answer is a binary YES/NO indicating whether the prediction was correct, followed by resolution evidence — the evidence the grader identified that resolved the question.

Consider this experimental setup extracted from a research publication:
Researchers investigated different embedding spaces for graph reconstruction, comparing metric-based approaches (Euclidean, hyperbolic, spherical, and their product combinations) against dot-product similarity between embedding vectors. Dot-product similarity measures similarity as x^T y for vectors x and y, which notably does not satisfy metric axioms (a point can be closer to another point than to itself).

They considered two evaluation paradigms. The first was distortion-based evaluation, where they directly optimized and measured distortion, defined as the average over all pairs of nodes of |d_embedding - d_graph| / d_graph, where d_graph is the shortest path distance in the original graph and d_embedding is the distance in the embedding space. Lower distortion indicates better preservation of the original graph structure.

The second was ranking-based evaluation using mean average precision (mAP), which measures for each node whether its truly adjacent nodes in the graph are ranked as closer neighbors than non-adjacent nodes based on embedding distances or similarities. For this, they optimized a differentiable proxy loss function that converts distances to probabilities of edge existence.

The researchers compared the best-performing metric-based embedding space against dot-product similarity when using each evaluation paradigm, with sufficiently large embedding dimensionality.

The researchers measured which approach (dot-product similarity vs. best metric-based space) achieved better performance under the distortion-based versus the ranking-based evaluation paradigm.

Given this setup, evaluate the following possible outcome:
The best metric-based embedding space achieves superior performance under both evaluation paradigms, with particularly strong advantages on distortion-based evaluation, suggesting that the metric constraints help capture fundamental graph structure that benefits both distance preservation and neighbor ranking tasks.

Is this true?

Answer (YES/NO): NO